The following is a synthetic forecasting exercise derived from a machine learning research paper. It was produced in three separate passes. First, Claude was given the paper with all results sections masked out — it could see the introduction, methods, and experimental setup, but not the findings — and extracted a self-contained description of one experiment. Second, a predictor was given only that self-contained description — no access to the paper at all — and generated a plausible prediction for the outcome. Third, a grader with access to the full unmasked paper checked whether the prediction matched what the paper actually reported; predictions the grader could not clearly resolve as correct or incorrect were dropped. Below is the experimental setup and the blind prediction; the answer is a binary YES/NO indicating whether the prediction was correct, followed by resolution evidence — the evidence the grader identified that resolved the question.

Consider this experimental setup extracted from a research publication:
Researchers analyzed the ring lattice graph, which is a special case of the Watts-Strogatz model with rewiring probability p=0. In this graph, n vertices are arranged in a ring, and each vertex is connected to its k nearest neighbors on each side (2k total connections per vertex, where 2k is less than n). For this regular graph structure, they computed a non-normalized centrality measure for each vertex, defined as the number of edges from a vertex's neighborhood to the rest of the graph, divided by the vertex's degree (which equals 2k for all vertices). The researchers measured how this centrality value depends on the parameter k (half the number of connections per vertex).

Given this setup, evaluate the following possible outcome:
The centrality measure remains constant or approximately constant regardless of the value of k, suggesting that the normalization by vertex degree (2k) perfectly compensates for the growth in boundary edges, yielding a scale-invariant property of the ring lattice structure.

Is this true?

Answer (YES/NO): NO